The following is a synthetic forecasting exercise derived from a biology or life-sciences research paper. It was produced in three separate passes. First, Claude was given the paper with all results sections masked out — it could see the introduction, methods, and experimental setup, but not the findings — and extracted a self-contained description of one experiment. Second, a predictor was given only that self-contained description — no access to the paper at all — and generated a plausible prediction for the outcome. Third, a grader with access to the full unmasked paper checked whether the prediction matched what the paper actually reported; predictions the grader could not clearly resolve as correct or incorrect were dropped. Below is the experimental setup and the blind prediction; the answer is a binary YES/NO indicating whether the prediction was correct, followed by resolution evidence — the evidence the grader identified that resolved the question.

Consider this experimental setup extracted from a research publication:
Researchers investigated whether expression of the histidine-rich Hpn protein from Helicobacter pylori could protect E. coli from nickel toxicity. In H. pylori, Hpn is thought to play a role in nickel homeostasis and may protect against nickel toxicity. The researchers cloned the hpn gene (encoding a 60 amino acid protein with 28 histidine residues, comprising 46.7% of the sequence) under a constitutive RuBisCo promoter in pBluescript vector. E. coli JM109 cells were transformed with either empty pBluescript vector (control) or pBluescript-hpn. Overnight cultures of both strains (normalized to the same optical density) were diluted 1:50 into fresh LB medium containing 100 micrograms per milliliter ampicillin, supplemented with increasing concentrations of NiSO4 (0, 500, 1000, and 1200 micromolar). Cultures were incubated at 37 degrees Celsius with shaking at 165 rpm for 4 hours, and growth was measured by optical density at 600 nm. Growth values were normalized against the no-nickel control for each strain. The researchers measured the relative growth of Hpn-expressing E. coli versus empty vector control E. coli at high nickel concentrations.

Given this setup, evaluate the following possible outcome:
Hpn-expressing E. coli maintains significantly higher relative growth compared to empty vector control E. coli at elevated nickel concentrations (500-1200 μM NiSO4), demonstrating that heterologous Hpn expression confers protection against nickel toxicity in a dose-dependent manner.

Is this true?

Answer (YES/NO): NO